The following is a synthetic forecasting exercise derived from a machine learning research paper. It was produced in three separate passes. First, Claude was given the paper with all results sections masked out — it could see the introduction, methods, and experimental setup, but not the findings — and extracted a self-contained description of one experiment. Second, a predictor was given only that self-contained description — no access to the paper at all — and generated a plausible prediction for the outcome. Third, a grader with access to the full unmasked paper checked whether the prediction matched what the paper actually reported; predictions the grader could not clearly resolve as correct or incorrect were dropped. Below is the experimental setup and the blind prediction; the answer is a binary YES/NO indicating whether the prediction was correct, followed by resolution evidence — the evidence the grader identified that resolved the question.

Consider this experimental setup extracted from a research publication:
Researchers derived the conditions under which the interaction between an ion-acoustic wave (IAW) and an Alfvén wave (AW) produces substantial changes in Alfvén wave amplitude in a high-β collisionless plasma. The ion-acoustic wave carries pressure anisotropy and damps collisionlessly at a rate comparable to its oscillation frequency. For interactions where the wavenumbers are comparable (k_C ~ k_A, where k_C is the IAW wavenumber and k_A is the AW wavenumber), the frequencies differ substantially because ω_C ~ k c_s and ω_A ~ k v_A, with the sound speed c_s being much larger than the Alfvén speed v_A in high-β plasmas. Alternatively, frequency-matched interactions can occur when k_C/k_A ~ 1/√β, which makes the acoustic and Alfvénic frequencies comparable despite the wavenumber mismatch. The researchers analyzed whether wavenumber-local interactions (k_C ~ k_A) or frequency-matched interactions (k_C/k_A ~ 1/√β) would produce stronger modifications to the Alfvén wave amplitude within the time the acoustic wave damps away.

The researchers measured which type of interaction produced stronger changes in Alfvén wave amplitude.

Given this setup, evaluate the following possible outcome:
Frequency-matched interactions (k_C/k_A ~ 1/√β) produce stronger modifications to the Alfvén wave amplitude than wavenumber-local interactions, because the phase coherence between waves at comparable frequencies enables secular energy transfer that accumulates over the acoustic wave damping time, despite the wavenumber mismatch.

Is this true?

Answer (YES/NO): YES